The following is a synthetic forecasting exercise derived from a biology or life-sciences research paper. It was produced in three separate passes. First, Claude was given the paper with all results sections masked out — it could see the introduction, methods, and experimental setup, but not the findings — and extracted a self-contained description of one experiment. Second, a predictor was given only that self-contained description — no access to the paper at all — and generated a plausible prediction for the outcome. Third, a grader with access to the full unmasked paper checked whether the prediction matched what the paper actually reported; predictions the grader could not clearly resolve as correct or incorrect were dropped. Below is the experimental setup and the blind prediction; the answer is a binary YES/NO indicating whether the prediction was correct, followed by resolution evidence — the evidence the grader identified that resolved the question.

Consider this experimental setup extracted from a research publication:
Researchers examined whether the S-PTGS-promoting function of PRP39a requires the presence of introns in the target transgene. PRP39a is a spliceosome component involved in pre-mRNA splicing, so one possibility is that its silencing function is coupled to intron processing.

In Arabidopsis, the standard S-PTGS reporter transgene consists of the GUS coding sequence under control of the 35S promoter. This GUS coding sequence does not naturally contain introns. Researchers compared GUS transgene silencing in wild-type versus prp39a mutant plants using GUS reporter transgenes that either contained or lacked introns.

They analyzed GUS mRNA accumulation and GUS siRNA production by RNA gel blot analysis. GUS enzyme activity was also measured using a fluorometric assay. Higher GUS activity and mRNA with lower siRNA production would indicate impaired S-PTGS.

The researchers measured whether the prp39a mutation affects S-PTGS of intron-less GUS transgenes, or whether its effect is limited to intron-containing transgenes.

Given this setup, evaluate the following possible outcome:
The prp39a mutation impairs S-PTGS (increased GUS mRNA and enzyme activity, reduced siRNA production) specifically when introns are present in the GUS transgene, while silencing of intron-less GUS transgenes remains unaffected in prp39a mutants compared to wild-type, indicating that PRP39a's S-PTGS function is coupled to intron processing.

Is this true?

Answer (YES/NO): NO